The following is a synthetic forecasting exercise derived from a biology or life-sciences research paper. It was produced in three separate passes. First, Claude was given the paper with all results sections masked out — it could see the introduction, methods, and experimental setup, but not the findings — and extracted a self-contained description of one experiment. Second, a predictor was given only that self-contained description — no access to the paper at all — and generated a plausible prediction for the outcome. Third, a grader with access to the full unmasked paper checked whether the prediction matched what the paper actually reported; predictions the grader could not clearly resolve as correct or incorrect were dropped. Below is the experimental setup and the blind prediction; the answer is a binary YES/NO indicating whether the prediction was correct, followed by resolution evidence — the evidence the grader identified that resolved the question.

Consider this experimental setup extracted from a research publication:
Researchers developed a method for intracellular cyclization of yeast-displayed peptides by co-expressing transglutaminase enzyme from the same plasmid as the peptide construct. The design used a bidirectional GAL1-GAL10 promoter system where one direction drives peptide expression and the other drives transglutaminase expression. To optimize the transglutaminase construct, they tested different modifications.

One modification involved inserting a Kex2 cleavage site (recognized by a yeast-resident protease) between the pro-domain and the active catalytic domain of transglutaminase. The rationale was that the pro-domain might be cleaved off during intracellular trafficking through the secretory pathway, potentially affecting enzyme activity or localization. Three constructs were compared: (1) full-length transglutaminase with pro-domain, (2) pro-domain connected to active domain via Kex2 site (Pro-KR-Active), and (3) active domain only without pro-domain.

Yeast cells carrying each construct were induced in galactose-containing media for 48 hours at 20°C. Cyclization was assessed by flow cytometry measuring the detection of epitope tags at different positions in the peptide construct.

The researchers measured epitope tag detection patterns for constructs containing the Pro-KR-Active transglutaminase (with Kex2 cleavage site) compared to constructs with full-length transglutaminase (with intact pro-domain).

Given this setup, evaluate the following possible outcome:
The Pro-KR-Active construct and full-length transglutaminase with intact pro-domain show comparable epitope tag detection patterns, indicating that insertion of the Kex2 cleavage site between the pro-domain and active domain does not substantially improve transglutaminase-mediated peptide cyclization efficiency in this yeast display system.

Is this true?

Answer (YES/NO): YES